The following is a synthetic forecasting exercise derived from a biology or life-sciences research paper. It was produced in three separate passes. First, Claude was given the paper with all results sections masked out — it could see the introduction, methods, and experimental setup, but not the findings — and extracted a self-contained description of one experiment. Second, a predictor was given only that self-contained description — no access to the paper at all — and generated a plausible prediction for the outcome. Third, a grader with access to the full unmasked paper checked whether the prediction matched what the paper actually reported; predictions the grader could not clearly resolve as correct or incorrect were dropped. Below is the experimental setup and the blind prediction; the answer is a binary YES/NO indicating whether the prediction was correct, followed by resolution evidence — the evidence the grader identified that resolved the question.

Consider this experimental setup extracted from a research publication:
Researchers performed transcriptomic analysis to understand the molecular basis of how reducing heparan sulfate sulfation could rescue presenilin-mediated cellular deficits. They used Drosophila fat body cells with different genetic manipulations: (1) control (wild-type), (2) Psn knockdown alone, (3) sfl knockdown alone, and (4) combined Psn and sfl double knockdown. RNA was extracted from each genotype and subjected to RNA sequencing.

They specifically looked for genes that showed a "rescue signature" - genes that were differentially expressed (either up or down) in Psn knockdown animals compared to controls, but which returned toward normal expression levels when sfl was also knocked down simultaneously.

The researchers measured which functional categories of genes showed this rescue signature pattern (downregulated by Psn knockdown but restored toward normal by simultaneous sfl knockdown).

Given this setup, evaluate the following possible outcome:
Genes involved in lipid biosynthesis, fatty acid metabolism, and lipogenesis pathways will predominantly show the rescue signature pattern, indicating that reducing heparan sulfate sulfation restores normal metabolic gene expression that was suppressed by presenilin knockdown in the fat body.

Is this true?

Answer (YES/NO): NO